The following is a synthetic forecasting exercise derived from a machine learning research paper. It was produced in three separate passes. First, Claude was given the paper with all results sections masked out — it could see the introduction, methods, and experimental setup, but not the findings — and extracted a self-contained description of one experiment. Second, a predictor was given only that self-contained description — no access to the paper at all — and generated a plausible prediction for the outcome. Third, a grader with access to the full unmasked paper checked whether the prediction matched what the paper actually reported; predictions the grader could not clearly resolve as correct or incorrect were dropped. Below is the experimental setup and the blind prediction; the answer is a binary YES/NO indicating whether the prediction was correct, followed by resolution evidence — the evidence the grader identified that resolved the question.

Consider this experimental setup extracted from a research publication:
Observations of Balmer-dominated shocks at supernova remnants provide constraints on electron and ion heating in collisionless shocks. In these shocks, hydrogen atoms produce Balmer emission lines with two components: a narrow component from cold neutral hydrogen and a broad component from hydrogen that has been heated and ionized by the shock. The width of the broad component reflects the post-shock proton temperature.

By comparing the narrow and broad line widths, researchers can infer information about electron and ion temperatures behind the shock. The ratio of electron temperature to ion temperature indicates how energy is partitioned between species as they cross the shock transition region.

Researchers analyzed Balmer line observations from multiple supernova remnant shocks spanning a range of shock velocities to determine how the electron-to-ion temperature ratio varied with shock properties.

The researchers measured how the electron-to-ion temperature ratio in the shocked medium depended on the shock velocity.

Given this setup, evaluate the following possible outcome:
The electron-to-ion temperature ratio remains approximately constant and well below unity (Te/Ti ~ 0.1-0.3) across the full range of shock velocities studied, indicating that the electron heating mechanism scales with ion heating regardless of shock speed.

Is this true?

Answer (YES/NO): NO